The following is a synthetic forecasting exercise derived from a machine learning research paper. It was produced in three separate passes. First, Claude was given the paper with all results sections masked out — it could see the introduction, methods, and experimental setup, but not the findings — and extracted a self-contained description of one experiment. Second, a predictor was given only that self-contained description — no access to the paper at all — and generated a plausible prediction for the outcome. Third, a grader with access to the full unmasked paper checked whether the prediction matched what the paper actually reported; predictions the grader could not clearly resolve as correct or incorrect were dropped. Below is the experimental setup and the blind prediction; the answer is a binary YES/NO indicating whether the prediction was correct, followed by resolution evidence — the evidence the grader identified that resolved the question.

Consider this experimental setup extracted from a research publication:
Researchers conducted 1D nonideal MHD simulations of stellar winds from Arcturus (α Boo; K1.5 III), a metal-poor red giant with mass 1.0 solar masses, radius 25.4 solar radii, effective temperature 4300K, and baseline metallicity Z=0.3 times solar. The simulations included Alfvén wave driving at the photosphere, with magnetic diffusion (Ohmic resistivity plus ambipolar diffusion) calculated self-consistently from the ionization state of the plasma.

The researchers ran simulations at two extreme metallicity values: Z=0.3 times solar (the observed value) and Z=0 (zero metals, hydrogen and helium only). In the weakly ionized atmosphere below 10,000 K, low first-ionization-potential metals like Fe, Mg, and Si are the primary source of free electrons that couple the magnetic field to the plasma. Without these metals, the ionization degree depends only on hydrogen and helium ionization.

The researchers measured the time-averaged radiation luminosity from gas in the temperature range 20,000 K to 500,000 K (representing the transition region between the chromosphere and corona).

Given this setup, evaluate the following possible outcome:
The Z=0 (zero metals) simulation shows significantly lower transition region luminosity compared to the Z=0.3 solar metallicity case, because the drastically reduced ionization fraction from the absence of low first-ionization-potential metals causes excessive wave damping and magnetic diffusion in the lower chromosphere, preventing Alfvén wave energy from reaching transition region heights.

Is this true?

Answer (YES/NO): YES